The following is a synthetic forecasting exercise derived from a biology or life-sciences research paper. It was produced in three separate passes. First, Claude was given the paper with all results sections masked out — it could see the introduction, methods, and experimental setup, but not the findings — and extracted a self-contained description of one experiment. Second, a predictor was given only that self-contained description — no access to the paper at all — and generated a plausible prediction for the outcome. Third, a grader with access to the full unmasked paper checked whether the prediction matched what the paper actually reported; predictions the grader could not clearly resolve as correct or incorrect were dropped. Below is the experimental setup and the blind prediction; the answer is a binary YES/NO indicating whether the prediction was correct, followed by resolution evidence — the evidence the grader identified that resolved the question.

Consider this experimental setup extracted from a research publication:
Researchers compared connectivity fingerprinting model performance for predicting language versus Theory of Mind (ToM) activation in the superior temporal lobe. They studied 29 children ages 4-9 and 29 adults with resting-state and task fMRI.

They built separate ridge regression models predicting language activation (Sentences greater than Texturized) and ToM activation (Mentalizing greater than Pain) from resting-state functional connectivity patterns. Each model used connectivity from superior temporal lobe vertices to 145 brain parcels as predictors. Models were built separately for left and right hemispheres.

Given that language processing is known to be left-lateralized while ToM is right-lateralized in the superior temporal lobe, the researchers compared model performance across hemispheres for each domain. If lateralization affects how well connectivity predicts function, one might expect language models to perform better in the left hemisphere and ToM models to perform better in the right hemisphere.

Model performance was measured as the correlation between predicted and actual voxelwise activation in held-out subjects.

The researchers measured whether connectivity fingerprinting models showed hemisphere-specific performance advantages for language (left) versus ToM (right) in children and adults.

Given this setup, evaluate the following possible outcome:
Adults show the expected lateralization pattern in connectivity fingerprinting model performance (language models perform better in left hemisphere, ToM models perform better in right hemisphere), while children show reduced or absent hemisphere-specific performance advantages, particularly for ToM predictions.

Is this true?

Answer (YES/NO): NO